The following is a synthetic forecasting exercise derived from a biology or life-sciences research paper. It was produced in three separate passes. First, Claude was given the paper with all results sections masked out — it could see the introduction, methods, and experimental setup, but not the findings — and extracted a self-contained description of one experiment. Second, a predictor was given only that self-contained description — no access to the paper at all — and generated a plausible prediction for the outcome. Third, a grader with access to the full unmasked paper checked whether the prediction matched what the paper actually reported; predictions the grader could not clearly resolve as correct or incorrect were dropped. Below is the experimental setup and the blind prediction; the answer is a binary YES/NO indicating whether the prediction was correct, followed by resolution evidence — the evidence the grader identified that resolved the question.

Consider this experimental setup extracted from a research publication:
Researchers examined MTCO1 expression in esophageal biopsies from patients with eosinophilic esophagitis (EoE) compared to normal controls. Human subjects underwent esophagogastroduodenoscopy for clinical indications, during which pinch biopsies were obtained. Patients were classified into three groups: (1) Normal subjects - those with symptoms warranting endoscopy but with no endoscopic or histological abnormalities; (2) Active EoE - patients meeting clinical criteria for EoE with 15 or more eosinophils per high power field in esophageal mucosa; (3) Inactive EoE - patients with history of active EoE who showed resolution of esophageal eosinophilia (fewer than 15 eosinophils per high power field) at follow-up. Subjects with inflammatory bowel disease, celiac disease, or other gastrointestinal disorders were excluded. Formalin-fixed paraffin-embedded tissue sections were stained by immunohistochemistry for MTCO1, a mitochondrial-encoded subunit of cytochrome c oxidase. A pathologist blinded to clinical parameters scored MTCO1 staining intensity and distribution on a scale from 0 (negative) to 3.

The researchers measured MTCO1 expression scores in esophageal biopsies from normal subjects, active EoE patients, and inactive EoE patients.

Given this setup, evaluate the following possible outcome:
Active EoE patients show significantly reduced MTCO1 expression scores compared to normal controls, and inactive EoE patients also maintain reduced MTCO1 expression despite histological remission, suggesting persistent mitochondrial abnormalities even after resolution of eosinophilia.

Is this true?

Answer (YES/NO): NO